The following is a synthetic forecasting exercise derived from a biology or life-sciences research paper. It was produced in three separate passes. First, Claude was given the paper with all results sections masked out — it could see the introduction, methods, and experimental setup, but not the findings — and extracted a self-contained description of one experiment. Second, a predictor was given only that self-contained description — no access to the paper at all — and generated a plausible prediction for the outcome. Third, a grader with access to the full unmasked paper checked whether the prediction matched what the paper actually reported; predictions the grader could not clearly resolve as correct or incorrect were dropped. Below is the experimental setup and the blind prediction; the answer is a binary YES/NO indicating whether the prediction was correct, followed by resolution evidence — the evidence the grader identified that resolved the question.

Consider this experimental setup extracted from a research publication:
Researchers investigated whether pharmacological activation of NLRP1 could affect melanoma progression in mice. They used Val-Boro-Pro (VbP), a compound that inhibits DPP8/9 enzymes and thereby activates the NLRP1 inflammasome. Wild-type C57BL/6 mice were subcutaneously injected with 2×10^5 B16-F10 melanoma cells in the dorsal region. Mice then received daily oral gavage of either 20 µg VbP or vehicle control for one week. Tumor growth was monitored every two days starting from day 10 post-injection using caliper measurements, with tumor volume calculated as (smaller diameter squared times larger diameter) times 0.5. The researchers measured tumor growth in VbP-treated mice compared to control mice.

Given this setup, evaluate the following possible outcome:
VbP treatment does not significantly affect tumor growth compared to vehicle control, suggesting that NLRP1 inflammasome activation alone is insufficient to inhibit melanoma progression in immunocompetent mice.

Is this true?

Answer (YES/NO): YES